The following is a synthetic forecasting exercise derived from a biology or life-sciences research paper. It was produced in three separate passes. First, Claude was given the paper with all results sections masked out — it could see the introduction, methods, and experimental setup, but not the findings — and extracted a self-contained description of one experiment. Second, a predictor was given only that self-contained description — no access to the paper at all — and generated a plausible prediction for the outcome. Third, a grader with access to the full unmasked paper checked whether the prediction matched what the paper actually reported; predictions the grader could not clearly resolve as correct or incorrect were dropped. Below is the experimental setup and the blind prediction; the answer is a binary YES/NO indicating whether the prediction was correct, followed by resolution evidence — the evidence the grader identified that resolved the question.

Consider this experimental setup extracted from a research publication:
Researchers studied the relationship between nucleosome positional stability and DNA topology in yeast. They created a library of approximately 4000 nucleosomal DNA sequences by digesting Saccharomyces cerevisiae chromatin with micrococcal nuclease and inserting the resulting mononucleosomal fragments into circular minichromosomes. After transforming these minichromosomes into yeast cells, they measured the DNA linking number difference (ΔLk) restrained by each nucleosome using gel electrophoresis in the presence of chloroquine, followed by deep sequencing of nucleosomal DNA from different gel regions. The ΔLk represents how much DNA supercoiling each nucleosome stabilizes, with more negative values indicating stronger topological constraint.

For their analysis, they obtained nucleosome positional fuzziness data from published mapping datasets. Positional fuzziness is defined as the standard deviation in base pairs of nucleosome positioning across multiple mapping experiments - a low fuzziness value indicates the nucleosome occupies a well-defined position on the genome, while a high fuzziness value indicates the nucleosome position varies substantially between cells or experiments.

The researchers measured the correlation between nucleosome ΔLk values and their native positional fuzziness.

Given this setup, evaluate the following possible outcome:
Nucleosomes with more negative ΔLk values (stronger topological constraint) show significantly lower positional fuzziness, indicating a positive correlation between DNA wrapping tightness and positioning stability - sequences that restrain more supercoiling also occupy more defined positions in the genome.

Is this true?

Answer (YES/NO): NO